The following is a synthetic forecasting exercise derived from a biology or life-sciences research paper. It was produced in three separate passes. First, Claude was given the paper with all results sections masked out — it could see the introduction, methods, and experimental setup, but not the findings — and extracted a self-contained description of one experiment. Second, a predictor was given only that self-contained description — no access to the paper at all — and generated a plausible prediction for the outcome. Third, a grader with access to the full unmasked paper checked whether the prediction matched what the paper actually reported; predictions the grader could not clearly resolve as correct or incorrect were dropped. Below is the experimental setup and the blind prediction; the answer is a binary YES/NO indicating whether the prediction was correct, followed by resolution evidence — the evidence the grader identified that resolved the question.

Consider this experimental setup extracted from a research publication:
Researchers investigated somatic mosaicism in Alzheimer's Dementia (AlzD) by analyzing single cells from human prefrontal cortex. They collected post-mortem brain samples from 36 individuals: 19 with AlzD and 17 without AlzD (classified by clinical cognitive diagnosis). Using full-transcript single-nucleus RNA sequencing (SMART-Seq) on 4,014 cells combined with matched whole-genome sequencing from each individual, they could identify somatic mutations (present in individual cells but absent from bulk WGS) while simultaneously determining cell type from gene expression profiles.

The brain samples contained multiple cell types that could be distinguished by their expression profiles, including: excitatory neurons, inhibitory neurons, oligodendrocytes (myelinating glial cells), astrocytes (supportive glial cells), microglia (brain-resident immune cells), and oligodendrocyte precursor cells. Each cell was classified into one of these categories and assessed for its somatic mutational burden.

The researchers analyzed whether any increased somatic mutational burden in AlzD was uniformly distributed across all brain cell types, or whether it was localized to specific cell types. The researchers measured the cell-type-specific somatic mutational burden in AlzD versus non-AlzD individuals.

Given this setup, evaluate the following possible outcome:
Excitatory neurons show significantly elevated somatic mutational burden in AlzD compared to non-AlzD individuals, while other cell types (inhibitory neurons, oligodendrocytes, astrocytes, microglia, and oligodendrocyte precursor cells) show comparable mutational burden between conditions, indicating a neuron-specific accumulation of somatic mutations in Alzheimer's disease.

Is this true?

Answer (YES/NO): NO